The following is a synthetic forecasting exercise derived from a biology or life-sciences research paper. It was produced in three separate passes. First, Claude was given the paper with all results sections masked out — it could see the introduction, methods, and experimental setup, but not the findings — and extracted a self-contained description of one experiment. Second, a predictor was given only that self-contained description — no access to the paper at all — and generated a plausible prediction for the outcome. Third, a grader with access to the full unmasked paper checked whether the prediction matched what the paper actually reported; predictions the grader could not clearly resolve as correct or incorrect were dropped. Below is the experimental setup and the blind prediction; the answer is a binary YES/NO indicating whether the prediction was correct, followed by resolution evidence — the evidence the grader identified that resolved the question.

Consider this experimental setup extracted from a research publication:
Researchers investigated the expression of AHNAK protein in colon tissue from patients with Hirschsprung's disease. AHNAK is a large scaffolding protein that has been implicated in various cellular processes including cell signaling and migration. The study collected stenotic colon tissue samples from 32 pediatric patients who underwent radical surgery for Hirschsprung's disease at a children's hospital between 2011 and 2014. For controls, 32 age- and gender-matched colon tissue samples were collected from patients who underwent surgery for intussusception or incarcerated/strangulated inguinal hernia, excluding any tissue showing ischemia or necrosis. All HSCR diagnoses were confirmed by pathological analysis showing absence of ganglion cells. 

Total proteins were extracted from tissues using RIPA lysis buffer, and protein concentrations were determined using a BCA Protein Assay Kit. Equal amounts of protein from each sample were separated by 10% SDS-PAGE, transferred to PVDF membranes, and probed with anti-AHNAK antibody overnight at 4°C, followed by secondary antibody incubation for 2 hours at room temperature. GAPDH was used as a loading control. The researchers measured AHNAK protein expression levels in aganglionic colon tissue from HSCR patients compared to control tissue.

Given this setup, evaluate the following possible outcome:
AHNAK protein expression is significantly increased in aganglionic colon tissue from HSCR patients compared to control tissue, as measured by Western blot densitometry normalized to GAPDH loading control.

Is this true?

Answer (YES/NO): YES